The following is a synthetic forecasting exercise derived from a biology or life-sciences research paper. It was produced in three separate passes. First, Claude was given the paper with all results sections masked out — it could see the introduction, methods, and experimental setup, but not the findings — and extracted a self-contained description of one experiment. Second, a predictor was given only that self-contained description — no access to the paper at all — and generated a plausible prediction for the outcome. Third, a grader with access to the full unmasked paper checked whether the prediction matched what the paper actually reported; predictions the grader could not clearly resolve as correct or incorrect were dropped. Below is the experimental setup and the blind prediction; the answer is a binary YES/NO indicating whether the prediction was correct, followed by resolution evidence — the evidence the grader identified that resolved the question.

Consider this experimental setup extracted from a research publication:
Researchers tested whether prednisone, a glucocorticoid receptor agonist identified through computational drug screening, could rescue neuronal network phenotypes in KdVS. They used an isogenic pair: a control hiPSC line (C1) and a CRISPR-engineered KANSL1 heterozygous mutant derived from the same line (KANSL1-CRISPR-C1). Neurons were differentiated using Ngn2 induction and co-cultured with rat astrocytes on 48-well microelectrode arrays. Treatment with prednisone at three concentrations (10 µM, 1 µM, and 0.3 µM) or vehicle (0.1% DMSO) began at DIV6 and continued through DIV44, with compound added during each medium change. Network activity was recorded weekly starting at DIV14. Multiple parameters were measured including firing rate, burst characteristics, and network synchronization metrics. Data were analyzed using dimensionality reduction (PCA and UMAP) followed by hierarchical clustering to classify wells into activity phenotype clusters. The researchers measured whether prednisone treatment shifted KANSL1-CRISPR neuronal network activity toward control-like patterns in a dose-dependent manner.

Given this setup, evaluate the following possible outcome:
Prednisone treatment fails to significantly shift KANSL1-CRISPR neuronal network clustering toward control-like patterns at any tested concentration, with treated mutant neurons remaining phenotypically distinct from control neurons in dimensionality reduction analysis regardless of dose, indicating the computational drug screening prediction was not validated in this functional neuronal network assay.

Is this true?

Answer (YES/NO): NO